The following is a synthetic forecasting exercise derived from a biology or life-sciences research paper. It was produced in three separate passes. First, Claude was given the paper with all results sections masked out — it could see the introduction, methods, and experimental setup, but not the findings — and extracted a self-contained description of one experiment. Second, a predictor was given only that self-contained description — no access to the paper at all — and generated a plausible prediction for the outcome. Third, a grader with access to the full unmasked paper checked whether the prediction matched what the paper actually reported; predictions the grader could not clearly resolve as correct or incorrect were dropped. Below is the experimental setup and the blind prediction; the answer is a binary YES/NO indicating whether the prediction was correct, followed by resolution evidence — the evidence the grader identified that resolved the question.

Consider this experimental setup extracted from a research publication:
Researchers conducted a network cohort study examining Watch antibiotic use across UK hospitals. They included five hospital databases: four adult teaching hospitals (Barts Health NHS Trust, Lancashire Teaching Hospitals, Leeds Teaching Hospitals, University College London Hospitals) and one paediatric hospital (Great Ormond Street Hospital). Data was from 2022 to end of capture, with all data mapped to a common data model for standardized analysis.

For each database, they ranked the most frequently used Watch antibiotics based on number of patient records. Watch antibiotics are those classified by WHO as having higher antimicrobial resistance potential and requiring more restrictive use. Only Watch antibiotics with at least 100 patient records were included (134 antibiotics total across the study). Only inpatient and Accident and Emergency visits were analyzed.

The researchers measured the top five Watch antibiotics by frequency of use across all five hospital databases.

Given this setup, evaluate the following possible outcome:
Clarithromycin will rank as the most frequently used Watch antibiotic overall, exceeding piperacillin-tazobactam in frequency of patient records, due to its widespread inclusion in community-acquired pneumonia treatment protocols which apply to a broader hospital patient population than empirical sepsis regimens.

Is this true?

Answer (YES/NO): NO